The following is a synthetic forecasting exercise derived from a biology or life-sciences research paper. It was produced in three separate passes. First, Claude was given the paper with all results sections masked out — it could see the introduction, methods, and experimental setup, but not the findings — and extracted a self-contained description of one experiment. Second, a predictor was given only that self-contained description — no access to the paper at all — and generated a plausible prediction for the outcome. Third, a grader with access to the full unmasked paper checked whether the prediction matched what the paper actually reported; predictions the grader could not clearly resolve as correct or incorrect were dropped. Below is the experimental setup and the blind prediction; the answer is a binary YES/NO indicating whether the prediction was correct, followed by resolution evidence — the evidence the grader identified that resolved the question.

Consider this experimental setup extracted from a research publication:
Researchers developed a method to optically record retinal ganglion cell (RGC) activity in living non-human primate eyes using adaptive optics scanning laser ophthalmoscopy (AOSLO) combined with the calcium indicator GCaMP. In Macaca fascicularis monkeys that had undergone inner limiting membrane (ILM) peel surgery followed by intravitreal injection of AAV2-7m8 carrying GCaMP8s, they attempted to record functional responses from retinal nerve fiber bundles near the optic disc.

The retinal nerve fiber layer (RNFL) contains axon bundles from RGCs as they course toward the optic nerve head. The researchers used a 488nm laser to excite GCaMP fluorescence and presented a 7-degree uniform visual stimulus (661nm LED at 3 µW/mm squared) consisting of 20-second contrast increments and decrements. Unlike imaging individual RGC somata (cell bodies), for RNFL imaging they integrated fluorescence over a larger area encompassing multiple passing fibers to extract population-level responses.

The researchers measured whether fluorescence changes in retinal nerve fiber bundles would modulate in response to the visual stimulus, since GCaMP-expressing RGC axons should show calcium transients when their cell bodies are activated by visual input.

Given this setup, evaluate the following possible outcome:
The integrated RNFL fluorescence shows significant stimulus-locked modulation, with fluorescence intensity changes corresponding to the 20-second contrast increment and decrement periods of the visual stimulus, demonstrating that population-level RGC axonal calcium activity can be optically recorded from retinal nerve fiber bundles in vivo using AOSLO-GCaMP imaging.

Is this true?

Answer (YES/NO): YES